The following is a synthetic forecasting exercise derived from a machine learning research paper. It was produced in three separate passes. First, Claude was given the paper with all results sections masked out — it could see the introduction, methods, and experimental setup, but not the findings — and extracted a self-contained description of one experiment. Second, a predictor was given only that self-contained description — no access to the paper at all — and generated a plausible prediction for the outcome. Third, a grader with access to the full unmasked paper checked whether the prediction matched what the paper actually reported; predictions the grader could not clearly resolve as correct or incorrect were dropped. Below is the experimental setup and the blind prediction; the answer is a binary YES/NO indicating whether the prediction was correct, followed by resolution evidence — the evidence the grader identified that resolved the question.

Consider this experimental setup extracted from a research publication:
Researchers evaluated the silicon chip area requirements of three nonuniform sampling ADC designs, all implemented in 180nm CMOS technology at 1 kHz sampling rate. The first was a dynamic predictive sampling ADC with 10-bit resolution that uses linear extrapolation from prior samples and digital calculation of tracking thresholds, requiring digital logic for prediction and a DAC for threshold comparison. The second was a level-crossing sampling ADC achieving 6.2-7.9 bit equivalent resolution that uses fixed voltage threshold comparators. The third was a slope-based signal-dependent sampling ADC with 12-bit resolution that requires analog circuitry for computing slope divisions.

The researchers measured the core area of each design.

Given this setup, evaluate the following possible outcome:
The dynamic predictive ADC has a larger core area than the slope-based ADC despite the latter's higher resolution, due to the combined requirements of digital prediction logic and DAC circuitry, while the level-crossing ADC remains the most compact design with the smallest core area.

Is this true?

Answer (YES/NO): YES